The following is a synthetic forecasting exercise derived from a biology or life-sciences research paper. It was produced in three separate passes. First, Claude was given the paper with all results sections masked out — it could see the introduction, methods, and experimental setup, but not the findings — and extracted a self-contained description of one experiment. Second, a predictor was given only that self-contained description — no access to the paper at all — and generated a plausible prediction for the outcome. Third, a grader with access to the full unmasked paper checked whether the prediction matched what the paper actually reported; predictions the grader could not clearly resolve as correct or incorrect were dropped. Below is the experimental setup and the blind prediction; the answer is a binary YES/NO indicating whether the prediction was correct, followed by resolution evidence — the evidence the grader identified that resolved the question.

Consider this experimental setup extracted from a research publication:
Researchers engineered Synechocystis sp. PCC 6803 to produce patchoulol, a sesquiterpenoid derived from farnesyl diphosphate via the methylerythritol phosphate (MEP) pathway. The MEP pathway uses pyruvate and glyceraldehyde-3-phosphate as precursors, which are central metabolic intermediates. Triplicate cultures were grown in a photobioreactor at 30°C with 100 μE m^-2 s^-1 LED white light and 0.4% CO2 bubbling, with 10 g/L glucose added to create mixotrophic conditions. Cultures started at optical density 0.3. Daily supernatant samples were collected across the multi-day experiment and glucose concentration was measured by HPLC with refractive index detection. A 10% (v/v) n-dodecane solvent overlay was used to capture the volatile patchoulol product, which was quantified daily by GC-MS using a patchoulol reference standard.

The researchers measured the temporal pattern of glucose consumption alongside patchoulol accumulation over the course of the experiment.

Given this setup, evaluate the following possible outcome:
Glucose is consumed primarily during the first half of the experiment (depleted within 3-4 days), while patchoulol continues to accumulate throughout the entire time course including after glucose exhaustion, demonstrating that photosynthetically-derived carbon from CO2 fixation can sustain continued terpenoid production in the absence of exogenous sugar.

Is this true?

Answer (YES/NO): NO